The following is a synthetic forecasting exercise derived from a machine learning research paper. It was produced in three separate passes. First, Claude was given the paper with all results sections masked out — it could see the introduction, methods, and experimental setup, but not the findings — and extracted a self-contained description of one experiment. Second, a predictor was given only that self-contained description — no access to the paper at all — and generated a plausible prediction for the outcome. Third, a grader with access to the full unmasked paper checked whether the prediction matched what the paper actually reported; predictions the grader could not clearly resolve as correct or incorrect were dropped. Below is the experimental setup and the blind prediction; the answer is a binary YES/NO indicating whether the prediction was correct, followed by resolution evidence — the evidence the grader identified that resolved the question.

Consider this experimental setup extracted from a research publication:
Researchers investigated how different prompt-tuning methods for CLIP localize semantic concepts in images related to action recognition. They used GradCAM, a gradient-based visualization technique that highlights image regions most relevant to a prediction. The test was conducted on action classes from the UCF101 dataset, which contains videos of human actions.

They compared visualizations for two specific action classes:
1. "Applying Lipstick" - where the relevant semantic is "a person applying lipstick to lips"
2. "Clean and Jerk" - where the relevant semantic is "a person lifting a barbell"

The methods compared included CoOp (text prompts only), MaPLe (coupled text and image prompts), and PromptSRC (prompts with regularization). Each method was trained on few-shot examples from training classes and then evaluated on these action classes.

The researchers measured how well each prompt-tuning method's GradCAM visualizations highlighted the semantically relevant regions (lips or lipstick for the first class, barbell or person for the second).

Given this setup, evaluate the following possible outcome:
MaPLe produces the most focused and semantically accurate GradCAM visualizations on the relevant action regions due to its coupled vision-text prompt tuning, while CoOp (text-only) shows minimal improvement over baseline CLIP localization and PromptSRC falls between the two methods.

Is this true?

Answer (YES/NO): NO